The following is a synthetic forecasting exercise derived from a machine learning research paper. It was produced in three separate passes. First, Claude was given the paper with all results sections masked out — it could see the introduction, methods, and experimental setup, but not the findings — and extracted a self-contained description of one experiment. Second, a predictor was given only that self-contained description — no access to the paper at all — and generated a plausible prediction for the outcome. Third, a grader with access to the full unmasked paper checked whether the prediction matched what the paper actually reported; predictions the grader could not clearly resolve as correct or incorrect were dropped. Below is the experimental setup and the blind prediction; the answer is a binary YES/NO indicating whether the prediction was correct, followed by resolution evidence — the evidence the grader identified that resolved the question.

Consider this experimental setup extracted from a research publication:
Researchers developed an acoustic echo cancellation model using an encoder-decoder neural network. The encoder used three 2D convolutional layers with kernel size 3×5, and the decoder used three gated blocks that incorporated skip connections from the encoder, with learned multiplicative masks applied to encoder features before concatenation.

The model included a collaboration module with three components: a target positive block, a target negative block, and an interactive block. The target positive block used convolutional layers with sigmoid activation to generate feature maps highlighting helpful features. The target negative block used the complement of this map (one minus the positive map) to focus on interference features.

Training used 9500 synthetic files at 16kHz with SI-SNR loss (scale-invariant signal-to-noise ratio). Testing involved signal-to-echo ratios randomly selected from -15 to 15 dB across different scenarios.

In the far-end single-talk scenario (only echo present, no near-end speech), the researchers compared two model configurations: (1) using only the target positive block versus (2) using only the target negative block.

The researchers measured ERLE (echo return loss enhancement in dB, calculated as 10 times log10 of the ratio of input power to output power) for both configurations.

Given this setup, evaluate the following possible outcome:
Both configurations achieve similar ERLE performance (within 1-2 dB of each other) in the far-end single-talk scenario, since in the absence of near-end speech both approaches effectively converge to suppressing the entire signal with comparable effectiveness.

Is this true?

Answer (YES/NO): YES